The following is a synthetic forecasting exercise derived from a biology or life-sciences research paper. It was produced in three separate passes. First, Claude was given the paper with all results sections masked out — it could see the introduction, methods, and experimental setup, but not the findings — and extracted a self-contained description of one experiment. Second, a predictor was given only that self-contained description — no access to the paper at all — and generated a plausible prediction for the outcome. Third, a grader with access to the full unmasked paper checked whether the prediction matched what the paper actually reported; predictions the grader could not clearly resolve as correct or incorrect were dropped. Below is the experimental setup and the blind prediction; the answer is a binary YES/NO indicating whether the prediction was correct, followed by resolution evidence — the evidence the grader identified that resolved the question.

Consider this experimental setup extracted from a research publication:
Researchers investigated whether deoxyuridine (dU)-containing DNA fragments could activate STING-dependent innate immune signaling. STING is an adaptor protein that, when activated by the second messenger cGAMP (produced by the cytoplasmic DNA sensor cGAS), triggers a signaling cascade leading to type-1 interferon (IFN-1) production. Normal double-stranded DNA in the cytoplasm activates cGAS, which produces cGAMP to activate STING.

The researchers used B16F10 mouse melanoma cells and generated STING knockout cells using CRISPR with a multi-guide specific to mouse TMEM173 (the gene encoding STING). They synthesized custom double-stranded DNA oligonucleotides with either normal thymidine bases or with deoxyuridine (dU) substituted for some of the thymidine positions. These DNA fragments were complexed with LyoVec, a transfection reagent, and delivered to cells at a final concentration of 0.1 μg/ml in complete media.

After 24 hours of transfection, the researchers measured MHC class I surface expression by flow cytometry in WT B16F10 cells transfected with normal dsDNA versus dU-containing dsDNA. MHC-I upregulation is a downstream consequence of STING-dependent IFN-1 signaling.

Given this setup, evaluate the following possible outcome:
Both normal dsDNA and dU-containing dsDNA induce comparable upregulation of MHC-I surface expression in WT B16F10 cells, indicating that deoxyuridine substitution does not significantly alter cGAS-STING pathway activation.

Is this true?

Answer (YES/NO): NO